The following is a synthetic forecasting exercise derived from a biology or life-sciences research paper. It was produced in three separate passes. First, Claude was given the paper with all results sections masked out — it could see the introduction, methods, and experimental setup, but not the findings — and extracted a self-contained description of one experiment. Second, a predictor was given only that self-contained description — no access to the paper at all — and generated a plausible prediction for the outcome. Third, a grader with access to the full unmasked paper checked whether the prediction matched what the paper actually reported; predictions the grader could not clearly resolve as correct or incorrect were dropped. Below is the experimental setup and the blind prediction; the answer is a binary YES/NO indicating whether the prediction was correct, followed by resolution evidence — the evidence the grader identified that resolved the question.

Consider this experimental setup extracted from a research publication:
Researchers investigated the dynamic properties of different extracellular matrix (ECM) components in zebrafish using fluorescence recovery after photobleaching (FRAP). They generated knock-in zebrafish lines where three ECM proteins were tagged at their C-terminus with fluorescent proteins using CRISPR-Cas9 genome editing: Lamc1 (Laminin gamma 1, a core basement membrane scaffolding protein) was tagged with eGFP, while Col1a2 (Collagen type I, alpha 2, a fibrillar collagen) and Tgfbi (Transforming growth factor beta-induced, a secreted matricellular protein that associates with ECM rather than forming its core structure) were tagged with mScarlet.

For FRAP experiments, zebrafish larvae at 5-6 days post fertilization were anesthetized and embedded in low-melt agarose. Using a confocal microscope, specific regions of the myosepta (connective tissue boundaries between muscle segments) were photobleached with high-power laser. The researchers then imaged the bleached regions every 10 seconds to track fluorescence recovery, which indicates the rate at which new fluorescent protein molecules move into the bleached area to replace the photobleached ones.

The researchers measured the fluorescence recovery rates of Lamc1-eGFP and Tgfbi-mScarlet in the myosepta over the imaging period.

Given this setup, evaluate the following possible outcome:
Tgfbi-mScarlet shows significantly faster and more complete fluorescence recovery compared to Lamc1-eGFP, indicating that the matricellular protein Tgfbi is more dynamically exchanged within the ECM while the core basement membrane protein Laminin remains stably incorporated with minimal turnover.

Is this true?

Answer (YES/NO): NO